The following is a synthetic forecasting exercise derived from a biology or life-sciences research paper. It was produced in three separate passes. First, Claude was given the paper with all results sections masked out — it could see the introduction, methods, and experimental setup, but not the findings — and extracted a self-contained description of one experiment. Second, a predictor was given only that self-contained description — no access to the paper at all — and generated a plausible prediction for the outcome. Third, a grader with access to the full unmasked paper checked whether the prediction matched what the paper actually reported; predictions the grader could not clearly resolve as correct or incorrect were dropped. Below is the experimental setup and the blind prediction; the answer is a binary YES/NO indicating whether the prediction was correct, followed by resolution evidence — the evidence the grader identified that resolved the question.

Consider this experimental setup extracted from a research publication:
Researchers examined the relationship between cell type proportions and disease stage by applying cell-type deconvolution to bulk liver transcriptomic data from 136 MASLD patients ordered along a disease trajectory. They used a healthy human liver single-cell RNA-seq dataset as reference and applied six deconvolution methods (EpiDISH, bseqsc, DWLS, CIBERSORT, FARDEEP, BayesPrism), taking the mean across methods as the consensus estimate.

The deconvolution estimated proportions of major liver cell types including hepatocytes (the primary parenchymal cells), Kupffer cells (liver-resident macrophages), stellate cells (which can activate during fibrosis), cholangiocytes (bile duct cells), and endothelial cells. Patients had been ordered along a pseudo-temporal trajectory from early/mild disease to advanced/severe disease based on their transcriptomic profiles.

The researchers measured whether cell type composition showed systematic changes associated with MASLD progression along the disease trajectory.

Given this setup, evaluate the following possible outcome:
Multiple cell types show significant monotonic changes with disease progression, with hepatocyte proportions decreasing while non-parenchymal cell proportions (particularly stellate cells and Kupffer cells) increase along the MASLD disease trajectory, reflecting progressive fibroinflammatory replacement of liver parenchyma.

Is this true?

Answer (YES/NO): NO